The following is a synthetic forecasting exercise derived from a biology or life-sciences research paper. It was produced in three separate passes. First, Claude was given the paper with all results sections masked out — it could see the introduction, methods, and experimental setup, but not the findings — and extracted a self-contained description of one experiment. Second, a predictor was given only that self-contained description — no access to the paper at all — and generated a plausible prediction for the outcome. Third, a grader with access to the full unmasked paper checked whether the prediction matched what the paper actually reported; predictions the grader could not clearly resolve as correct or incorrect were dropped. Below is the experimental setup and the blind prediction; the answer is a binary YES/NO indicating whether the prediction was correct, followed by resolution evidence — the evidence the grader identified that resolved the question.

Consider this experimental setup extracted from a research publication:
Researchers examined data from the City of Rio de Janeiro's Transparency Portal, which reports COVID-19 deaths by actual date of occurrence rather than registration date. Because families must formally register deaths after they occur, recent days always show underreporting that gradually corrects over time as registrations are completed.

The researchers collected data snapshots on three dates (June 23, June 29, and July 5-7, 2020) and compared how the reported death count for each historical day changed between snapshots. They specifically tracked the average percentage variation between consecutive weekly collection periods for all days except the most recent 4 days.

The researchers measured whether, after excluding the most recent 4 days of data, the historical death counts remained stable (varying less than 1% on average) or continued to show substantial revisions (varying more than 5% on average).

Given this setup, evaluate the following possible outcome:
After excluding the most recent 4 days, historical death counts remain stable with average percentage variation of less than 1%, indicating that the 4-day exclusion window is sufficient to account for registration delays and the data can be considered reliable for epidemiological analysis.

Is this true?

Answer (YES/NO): YES